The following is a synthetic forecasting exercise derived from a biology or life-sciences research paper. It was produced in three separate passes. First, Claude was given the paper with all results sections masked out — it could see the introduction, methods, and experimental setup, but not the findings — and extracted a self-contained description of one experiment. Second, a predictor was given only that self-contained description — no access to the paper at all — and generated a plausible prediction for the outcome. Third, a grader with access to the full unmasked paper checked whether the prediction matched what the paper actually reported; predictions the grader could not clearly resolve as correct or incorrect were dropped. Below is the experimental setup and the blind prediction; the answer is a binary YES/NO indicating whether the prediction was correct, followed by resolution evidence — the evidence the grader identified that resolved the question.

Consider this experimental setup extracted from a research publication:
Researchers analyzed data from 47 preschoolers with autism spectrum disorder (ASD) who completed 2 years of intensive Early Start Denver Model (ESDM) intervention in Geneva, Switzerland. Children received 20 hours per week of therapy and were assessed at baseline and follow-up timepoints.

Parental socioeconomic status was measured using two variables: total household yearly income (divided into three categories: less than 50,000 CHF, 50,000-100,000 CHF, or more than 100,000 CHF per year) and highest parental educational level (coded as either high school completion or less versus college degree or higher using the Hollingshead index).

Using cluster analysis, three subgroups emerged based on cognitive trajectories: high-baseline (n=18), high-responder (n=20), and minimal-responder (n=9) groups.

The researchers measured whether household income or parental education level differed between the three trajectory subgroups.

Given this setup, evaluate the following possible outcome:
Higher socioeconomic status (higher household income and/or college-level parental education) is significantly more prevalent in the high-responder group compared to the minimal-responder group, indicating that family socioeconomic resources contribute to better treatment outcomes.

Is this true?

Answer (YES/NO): NO